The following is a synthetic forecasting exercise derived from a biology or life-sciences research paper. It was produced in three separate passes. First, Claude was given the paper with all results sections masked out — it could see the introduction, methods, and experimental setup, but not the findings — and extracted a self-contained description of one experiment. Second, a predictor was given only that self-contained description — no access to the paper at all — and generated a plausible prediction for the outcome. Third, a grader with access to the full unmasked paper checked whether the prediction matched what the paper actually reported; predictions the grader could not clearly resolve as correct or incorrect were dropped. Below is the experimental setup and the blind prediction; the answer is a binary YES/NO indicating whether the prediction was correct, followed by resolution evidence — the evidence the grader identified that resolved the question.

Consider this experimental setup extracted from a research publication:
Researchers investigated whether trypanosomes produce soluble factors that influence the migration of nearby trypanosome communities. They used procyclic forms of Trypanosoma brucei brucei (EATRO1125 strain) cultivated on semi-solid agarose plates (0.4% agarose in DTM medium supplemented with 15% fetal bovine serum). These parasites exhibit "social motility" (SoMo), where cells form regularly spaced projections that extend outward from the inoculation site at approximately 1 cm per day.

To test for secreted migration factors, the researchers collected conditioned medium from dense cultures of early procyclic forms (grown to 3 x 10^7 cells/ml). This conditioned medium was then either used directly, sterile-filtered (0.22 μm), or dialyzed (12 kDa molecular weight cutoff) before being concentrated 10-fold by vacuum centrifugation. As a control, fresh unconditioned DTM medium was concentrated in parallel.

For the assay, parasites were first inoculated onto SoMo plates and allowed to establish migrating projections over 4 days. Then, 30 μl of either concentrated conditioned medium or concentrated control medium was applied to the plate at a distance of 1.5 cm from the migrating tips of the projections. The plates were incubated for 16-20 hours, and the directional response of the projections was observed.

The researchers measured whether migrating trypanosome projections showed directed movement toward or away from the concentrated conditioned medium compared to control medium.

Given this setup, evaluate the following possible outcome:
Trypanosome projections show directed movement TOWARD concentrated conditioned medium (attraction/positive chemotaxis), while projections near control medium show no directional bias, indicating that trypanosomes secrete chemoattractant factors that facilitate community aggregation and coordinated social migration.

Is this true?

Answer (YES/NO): NO